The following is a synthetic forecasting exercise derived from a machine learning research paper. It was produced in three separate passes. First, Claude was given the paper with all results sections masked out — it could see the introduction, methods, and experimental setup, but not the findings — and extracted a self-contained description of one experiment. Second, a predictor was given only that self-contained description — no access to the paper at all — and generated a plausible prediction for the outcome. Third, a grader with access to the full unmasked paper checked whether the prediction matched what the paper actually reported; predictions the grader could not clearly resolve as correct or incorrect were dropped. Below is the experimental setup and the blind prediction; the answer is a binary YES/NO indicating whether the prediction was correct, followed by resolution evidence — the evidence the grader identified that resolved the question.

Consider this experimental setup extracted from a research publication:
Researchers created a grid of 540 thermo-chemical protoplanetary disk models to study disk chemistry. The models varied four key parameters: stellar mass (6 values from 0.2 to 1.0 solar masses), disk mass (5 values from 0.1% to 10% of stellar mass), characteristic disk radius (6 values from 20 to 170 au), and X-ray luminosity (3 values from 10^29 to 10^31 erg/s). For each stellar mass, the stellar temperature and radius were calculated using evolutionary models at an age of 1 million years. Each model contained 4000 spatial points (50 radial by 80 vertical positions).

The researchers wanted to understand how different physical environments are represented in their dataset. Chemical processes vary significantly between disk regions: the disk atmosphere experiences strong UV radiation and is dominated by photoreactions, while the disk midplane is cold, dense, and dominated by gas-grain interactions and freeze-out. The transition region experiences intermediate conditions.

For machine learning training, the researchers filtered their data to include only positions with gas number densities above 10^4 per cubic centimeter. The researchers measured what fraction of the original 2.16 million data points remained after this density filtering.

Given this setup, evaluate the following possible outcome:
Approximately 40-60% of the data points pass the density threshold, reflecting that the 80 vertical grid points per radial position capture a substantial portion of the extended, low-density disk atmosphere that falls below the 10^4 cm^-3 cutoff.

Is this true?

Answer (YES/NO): YES